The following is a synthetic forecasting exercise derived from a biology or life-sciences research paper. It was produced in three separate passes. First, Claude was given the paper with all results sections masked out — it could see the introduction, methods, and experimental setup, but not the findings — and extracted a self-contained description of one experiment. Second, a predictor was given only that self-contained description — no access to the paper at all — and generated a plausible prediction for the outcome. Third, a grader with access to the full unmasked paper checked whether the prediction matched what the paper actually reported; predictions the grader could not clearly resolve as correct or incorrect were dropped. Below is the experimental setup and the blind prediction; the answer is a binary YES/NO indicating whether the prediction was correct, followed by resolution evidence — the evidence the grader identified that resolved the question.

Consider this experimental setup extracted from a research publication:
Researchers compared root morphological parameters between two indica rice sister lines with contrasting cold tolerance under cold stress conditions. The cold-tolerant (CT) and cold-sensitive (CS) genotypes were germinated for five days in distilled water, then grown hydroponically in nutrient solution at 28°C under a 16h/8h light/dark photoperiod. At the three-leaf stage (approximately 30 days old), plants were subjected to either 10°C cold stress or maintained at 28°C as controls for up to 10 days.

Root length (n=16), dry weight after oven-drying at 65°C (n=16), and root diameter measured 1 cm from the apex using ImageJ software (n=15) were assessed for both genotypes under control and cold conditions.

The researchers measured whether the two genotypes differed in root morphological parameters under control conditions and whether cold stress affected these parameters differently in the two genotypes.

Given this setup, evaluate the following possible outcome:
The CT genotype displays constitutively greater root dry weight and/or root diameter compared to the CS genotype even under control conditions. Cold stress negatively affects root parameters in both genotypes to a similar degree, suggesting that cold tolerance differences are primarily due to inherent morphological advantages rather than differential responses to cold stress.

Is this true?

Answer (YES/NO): NO